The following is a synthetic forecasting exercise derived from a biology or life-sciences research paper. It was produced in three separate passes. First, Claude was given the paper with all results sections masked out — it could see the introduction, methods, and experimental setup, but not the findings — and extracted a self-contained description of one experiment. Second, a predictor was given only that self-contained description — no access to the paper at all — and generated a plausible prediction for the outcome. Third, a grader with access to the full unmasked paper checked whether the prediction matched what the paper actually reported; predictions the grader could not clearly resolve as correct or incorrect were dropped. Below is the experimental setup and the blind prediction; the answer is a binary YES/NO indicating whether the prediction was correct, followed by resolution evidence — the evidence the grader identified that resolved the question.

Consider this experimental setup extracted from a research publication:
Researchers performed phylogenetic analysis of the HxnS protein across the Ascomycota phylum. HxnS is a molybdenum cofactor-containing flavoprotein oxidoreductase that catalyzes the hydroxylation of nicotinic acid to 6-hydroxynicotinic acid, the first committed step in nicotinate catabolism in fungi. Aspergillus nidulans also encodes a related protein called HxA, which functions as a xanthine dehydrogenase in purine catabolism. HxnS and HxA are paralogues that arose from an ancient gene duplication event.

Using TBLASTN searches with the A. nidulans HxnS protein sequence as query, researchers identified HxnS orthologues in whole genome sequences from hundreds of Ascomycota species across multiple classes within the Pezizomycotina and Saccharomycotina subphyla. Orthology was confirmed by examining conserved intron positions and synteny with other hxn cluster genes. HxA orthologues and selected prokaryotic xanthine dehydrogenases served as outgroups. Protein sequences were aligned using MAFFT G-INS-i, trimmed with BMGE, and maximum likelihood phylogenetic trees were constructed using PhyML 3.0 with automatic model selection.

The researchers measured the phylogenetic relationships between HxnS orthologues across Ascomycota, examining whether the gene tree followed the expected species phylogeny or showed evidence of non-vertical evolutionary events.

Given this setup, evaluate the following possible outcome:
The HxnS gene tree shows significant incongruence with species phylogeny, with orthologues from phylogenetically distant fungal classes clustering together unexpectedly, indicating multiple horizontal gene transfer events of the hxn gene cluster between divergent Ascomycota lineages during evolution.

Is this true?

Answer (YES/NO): YES